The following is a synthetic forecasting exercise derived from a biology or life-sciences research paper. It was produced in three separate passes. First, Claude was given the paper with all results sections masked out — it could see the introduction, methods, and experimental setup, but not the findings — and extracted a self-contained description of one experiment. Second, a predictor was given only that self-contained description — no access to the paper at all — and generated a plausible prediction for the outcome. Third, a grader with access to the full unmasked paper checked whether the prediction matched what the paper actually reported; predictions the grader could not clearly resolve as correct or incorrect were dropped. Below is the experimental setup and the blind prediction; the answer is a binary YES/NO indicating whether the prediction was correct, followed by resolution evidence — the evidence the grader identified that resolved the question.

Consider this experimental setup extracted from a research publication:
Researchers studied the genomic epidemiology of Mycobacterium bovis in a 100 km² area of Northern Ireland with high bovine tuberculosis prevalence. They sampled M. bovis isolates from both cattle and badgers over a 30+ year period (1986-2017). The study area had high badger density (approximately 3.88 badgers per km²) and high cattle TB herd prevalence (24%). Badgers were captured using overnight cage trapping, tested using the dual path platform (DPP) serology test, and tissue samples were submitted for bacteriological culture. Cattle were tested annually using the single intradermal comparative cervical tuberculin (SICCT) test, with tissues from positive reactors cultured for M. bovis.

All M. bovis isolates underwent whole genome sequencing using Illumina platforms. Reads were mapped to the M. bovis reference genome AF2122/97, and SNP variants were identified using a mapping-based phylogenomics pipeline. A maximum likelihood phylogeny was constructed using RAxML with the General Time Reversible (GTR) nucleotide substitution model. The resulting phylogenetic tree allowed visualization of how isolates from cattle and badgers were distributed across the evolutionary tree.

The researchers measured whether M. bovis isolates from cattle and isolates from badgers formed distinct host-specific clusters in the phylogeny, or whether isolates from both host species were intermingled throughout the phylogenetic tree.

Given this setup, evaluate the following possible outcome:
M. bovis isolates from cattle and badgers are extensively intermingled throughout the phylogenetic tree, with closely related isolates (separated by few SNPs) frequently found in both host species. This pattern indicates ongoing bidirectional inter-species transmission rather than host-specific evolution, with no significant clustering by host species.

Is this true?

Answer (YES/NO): YES